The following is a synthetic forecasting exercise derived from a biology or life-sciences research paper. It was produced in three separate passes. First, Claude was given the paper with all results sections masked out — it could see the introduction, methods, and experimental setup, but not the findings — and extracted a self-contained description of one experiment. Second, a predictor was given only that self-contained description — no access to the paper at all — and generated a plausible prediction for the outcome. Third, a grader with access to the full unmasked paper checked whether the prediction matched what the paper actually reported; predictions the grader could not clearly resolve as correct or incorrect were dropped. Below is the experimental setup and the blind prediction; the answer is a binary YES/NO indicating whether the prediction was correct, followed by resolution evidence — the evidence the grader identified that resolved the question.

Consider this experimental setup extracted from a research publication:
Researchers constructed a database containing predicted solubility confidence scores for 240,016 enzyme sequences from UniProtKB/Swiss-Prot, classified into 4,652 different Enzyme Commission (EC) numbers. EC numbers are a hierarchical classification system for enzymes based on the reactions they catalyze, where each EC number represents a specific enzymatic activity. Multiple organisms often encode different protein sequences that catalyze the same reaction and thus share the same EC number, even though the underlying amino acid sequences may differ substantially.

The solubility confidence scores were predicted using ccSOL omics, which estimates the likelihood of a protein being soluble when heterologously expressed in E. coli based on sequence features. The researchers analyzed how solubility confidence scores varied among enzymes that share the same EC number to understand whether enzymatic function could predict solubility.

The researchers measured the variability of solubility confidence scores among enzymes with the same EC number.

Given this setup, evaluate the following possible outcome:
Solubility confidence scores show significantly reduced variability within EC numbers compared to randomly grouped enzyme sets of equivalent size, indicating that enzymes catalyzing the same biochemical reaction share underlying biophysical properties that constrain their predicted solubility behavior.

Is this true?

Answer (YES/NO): NO